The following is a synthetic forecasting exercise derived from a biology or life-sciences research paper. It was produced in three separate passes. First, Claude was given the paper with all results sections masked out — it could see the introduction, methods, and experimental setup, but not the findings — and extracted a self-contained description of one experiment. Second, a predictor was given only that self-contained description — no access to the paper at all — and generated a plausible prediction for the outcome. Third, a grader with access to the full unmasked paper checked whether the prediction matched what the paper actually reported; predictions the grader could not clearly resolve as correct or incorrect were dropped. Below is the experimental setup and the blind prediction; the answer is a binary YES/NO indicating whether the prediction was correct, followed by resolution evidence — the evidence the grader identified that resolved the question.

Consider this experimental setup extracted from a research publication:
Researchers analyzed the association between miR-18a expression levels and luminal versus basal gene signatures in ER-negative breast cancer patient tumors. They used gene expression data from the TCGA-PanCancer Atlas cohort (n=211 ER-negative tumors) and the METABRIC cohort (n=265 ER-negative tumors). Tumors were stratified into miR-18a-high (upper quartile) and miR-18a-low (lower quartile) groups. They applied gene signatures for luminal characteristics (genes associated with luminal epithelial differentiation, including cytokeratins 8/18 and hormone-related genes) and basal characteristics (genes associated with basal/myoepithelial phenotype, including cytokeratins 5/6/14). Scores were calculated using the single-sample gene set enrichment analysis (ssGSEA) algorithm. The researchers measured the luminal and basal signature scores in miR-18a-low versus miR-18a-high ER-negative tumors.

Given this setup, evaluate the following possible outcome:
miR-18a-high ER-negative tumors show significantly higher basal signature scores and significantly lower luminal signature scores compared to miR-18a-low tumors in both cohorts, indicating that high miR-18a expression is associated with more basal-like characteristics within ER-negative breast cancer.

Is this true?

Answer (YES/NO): YES